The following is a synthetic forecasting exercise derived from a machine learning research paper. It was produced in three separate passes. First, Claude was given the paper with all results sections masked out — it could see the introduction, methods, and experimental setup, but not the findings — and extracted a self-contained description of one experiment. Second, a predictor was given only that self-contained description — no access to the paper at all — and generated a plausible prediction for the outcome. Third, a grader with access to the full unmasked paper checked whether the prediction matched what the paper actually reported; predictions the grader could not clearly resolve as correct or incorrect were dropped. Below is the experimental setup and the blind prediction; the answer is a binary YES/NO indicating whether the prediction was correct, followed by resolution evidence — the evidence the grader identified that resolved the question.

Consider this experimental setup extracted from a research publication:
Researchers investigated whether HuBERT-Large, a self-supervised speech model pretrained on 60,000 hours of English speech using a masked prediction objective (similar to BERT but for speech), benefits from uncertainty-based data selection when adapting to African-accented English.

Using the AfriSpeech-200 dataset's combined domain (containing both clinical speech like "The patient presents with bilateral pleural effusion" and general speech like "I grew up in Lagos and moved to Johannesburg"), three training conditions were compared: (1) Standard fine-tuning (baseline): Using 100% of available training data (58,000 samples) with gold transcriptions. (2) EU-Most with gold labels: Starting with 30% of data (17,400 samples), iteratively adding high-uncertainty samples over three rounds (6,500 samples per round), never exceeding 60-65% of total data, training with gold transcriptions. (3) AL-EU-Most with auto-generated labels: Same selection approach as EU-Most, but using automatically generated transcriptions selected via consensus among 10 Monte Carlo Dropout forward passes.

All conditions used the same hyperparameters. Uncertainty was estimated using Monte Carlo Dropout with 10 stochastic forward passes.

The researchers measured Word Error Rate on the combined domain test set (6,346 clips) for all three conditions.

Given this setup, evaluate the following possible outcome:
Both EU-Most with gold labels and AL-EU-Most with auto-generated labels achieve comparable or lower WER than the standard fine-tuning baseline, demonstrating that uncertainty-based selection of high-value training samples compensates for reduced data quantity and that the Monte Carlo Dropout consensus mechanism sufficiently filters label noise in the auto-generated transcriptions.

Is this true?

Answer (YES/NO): NO